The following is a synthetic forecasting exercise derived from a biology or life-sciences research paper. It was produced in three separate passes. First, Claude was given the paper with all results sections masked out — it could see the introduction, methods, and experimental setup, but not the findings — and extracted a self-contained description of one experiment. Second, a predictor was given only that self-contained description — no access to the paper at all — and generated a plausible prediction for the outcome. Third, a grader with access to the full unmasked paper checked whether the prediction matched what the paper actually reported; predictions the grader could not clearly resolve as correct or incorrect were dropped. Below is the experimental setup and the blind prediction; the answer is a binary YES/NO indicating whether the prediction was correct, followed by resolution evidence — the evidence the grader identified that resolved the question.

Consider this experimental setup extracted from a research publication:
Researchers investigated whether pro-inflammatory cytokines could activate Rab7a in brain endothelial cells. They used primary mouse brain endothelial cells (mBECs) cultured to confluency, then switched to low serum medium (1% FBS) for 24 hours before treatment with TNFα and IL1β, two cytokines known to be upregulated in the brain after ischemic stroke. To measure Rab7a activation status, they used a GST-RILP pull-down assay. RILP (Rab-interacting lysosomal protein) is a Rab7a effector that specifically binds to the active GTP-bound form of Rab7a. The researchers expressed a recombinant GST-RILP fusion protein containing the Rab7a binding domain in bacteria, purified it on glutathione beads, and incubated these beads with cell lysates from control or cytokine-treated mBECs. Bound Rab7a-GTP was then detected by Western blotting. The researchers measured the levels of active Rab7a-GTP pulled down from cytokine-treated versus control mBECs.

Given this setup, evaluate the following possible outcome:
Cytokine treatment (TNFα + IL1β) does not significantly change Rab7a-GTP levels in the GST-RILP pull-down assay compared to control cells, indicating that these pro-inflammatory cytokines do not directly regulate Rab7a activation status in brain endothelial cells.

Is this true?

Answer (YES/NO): NO